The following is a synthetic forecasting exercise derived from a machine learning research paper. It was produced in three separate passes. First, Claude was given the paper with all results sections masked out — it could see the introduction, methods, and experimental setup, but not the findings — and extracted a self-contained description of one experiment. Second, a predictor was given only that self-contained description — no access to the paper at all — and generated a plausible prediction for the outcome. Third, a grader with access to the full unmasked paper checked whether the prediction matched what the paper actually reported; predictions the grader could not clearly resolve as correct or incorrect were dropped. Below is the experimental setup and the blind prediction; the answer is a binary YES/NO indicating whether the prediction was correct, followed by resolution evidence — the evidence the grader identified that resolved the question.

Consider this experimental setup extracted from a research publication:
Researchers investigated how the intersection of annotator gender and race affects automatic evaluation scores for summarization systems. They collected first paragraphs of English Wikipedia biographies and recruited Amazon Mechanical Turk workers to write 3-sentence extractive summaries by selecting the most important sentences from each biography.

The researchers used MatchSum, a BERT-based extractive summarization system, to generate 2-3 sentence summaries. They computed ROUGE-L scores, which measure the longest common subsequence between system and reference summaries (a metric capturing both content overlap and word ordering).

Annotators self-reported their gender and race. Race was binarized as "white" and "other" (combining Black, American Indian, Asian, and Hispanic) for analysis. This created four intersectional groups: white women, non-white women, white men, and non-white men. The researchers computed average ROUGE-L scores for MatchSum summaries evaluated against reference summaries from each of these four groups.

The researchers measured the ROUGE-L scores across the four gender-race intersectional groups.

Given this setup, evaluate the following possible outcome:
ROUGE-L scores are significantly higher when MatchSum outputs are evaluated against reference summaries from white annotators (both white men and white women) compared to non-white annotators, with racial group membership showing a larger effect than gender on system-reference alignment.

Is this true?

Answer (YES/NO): YES